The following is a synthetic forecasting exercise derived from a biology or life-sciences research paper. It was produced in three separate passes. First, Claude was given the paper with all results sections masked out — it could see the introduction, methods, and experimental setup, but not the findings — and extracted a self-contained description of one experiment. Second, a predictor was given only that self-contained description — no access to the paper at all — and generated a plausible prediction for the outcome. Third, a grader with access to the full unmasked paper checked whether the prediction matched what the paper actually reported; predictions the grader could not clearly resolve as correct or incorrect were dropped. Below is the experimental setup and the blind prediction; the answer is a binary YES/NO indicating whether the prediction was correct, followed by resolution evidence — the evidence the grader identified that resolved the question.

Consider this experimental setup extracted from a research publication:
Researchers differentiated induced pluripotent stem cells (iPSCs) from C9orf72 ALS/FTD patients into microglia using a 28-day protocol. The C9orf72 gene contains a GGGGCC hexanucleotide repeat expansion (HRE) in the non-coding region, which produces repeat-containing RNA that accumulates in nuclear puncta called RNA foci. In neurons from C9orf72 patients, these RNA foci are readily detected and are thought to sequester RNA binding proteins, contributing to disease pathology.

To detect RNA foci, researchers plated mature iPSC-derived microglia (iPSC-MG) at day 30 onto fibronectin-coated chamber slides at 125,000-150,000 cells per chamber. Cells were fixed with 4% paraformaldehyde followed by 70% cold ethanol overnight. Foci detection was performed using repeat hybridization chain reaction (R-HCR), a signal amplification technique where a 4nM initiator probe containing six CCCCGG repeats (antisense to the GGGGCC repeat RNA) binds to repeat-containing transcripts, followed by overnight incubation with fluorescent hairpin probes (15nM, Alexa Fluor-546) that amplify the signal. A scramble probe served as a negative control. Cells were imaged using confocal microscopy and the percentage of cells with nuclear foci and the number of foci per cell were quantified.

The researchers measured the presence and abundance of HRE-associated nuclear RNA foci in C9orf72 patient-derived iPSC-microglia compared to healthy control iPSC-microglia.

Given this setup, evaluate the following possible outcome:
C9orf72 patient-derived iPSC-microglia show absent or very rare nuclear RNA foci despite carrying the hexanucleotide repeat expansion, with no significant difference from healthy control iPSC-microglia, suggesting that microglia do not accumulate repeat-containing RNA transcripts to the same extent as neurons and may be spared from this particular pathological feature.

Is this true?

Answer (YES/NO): NO